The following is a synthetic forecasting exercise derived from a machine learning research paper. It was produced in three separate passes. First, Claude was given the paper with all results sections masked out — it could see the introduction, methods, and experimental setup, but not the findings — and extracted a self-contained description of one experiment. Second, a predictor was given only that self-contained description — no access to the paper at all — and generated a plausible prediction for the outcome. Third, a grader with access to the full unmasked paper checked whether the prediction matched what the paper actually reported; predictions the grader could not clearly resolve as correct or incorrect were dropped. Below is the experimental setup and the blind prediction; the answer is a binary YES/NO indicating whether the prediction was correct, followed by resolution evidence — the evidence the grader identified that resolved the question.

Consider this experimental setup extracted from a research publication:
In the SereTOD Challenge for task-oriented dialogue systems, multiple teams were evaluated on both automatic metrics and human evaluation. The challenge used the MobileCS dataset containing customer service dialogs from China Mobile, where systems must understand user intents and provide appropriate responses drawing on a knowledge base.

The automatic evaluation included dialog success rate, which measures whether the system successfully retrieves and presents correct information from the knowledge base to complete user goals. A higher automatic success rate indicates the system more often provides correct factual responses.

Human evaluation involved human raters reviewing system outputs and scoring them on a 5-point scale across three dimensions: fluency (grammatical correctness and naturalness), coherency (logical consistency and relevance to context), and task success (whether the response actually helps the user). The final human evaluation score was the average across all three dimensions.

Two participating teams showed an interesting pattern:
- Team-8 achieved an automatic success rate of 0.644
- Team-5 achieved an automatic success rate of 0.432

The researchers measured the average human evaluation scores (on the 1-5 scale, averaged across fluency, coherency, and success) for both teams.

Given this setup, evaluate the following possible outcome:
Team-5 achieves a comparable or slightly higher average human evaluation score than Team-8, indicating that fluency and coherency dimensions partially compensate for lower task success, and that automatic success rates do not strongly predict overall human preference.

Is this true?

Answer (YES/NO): NO